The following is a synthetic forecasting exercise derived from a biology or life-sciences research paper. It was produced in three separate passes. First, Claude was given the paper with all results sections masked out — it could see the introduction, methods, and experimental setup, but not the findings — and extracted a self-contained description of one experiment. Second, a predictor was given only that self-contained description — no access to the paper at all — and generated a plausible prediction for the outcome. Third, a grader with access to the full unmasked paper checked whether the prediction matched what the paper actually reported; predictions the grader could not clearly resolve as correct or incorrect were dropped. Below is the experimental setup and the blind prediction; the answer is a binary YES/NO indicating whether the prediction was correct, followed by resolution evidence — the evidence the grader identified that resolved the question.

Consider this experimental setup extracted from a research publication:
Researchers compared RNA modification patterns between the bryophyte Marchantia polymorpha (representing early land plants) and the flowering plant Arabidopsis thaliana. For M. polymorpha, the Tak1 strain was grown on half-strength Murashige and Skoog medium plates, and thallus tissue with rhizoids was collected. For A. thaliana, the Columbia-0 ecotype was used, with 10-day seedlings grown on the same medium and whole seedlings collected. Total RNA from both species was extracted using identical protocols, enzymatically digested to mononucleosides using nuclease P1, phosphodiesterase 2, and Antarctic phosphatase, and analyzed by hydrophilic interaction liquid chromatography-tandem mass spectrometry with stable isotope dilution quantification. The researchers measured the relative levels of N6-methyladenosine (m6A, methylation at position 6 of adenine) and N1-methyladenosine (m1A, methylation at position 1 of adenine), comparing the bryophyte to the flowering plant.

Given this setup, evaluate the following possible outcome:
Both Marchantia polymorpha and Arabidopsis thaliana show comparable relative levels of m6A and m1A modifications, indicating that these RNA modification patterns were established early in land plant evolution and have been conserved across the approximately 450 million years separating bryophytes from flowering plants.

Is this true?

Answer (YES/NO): NO